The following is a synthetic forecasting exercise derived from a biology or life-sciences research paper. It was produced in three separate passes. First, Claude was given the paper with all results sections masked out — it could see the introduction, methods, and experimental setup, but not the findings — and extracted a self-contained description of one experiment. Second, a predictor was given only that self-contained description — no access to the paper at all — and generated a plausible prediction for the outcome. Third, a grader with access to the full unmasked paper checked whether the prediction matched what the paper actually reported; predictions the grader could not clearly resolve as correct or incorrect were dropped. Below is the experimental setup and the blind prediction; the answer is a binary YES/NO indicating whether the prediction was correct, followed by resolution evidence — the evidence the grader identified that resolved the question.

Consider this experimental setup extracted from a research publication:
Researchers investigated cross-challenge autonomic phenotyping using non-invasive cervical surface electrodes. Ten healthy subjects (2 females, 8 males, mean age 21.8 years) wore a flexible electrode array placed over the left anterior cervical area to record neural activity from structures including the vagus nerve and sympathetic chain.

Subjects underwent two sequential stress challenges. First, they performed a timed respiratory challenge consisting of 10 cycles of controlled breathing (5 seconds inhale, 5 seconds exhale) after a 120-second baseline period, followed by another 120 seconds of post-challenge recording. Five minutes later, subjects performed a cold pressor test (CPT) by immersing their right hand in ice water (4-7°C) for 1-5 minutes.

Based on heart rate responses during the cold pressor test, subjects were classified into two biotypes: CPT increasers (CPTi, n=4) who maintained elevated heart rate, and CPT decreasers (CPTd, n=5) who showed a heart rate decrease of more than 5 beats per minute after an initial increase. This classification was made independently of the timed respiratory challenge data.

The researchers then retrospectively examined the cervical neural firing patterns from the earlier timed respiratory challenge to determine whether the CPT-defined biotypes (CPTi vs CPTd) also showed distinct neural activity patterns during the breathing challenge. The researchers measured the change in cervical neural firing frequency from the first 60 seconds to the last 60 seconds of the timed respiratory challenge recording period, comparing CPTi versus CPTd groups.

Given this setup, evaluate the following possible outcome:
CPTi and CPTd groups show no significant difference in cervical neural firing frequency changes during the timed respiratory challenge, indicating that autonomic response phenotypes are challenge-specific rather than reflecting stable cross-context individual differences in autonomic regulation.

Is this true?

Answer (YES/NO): NO